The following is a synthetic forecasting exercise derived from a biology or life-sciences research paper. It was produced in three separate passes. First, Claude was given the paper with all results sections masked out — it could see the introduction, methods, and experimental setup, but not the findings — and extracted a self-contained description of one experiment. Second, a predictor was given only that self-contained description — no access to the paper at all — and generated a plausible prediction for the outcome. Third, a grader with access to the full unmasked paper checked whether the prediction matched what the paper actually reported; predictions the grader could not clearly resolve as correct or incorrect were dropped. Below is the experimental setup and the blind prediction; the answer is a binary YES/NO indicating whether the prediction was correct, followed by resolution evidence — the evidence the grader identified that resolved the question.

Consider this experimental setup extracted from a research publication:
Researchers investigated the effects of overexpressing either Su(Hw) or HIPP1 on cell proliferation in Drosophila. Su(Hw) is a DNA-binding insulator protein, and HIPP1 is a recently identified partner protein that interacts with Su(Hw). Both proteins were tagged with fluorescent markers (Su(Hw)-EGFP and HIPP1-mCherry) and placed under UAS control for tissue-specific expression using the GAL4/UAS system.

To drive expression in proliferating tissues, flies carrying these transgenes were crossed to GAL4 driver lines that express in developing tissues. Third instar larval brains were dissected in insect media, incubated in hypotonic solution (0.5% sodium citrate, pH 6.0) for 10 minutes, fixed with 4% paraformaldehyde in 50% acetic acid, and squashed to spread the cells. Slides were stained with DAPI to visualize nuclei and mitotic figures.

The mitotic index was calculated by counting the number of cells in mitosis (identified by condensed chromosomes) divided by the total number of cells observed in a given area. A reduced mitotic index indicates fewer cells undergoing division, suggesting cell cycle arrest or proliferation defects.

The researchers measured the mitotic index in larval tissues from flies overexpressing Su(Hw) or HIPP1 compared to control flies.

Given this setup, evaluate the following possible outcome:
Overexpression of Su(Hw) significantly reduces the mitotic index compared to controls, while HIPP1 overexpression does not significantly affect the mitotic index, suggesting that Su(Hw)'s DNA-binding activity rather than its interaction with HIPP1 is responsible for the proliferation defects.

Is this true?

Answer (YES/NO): NO